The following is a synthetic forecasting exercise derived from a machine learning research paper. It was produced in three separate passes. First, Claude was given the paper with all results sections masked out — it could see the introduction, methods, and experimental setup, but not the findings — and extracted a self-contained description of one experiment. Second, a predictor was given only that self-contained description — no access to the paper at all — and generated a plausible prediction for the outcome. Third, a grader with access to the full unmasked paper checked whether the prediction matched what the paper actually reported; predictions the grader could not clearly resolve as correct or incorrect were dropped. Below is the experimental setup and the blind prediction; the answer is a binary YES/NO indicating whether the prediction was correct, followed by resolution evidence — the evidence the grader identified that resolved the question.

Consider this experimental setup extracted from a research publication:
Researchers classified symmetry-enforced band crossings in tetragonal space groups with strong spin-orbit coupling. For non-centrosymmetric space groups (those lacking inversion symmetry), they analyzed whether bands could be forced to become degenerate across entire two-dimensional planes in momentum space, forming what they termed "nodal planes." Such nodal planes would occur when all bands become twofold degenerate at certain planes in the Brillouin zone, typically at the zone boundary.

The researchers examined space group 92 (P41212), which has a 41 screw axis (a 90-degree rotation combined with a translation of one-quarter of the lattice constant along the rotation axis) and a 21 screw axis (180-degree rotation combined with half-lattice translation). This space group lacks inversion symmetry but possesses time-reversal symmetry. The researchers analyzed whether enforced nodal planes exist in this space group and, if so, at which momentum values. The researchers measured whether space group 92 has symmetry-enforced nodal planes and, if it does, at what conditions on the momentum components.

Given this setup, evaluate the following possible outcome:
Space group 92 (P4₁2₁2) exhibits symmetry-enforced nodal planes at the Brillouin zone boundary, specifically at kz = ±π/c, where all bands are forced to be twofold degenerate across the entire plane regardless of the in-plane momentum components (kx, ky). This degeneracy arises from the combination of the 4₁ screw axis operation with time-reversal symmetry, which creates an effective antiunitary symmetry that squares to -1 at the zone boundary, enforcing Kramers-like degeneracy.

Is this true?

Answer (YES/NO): NO